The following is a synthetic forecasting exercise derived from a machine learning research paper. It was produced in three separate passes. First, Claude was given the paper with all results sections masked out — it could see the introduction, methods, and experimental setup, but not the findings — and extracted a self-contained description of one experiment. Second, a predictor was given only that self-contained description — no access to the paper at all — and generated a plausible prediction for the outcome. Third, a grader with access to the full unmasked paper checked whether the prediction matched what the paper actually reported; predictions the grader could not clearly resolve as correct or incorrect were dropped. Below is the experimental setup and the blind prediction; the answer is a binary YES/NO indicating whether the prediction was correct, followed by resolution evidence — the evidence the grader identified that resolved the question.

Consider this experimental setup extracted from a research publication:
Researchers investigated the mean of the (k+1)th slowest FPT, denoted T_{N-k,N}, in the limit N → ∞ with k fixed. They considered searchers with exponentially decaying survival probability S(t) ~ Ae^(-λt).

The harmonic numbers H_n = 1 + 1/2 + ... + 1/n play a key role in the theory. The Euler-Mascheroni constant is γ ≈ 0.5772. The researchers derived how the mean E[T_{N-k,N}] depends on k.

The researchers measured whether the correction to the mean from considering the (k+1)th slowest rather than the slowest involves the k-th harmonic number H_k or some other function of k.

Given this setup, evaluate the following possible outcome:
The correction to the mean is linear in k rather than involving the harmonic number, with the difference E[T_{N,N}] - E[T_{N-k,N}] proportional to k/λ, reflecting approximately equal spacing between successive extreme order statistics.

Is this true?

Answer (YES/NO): NO